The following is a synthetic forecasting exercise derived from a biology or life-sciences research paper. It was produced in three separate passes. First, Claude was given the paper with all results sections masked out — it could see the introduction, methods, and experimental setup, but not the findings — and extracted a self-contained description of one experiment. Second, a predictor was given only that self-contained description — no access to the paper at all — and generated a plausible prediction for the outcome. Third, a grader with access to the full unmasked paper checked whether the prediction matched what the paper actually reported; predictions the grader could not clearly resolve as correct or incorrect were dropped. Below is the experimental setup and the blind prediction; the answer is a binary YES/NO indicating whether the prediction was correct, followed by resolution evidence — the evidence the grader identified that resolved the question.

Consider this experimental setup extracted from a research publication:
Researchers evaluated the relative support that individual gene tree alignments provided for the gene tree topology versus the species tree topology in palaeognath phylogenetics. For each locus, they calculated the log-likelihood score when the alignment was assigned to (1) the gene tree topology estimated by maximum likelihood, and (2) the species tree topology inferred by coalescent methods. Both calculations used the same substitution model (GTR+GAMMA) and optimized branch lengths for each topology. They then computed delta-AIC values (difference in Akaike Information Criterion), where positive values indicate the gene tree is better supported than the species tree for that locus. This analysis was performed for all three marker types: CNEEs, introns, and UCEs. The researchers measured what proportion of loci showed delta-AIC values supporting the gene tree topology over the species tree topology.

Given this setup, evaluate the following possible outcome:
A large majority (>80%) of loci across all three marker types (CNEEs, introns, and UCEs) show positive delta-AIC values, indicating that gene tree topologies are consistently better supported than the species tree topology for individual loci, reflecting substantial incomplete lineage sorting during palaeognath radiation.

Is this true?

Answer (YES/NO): NO